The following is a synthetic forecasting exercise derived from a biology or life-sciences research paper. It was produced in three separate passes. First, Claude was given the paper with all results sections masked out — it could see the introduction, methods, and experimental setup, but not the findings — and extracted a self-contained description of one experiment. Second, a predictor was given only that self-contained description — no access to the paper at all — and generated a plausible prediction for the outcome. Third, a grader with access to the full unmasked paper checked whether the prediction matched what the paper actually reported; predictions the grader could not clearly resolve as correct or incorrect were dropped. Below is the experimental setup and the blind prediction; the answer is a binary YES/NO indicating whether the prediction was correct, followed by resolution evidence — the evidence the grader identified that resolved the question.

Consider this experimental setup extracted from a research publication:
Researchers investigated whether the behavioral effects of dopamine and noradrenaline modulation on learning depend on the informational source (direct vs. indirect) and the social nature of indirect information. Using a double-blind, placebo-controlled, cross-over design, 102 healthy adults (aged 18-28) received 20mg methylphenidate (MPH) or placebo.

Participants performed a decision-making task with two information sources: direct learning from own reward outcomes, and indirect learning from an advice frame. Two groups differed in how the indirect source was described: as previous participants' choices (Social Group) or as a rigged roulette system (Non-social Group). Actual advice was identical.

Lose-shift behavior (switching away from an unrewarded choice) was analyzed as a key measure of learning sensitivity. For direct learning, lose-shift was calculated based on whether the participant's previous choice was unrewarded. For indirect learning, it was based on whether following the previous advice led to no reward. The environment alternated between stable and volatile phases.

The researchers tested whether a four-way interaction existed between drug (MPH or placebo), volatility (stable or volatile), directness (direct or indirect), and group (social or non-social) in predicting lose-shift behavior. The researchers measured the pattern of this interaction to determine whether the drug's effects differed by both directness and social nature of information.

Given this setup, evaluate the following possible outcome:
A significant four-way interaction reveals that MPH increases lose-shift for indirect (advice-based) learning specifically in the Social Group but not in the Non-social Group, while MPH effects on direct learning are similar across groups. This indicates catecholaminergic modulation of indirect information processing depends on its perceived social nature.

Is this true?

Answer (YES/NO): NO